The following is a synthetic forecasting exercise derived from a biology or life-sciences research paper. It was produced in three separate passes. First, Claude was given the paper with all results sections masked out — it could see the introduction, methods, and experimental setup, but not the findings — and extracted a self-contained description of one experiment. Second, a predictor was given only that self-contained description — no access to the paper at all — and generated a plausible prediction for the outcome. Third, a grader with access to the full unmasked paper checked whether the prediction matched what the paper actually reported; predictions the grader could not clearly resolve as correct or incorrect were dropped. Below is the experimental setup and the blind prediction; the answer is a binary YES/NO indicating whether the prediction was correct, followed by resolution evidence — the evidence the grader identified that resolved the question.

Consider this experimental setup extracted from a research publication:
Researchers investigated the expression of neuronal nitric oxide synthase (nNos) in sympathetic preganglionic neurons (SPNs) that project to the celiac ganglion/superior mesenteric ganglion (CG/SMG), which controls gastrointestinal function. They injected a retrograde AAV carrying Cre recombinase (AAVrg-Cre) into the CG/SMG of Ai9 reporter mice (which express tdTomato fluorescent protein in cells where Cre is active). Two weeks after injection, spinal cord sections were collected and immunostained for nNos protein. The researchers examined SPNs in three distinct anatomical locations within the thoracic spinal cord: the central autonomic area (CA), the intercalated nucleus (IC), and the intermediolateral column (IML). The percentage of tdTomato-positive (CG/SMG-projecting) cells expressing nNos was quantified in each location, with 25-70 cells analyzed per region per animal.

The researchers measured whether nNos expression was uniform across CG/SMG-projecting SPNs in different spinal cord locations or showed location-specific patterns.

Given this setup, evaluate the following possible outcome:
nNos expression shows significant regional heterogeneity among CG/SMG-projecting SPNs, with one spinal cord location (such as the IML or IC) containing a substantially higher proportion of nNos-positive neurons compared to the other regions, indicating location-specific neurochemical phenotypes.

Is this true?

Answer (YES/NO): NO